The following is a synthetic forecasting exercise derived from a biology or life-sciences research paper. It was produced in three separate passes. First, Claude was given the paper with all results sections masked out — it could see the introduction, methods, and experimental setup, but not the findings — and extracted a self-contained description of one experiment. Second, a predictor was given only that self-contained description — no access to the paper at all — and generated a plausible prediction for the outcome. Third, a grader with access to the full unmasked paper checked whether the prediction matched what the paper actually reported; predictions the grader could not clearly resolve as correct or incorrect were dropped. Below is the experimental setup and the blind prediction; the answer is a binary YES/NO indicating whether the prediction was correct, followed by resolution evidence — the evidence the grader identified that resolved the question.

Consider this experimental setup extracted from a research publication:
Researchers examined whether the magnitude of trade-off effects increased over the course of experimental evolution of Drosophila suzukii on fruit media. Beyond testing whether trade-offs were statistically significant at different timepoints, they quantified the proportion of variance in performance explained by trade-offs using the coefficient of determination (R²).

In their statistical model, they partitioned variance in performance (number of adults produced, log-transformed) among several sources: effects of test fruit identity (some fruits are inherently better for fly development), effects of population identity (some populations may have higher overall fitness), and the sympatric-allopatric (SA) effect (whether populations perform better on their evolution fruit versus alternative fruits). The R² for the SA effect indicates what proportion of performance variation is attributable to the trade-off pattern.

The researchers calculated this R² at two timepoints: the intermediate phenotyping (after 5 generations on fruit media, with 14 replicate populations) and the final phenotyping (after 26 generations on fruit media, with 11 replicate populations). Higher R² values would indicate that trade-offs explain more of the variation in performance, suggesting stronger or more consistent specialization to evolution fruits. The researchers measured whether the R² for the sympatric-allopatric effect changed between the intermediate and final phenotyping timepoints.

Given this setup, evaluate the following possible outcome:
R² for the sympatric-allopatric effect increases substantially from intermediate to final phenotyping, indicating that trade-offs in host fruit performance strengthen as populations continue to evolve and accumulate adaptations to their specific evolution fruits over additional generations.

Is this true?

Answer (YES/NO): YES